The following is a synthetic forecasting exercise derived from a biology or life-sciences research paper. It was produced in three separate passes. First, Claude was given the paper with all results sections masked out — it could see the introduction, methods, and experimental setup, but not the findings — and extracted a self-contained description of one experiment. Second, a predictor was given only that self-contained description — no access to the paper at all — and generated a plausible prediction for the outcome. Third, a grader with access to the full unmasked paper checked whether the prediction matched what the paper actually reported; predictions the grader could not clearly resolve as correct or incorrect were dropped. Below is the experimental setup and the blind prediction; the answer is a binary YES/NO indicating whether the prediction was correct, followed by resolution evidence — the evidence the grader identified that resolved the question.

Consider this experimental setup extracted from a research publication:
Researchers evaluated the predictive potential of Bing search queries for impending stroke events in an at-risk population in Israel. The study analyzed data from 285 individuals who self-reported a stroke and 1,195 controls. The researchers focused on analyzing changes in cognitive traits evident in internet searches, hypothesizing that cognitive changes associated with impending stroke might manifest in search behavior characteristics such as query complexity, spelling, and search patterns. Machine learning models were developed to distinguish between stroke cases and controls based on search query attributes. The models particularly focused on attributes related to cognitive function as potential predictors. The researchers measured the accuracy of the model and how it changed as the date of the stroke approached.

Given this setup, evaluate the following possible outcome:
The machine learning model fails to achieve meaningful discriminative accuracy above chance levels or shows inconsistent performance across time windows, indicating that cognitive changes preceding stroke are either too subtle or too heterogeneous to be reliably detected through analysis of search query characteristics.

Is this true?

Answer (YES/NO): NO